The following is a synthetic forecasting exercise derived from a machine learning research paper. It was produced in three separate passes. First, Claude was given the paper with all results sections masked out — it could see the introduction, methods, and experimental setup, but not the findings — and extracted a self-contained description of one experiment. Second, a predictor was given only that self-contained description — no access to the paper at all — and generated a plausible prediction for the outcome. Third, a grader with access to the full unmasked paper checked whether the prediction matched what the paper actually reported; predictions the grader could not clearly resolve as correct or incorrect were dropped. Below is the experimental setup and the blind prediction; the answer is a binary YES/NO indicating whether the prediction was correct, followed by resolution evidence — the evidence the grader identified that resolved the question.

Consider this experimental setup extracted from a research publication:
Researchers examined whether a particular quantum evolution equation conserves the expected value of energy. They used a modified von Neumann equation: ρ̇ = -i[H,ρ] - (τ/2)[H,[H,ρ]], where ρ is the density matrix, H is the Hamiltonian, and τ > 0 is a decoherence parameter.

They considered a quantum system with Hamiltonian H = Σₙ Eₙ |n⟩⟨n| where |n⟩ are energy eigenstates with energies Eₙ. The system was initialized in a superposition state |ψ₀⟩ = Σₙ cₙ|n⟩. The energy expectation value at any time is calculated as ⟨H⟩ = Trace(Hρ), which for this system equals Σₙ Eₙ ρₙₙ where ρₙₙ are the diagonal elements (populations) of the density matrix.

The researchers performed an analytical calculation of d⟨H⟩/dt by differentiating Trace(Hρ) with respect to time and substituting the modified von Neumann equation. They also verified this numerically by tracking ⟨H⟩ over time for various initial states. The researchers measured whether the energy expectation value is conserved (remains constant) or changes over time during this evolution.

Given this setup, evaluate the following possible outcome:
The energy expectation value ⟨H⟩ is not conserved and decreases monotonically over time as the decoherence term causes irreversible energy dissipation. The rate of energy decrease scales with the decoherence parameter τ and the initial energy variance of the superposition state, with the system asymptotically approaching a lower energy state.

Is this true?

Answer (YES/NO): NO